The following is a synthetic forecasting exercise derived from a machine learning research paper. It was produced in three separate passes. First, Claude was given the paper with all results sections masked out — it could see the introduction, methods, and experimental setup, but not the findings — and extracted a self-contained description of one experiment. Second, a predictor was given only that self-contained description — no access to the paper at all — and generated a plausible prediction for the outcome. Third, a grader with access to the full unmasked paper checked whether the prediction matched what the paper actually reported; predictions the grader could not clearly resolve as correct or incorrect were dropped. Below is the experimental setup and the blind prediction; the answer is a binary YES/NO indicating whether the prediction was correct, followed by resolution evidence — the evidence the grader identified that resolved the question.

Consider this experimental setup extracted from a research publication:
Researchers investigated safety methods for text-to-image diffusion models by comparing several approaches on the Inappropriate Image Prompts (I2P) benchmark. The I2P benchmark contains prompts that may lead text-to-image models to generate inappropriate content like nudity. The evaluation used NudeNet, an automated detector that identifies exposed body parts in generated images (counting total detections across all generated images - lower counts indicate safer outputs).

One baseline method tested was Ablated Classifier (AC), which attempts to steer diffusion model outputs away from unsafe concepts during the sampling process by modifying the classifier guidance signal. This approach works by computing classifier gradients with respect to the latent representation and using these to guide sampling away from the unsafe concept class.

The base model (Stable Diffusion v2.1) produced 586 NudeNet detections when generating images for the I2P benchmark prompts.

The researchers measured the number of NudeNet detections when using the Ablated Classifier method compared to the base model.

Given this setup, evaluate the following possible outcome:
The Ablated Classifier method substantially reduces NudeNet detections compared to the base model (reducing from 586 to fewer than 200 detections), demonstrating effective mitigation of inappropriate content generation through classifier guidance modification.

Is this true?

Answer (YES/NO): NO